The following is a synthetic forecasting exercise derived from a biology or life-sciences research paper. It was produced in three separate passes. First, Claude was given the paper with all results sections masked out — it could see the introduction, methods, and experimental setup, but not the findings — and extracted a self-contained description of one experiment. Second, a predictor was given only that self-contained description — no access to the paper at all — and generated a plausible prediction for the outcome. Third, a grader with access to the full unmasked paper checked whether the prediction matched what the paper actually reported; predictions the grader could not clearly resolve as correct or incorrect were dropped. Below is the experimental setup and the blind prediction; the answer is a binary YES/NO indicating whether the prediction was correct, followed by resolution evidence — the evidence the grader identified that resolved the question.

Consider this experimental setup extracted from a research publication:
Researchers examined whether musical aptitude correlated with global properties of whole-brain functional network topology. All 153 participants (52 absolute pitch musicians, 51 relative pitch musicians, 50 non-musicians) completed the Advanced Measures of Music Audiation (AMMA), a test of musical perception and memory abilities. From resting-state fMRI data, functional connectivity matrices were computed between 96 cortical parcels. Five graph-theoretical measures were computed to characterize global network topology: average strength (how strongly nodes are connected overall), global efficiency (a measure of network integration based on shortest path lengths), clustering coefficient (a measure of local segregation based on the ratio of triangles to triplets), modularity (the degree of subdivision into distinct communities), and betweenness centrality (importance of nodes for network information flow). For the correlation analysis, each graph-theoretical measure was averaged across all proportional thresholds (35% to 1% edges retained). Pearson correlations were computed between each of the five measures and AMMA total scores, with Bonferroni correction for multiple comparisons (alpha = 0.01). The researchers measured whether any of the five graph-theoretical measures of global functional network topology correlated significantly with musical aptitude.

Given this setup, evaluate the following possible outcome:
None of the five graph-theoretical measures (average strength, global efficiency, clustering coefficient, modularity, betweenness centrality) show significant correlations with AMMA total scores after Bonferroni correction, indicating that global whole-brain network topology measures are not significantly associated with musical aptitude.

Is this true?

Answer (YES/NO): NO